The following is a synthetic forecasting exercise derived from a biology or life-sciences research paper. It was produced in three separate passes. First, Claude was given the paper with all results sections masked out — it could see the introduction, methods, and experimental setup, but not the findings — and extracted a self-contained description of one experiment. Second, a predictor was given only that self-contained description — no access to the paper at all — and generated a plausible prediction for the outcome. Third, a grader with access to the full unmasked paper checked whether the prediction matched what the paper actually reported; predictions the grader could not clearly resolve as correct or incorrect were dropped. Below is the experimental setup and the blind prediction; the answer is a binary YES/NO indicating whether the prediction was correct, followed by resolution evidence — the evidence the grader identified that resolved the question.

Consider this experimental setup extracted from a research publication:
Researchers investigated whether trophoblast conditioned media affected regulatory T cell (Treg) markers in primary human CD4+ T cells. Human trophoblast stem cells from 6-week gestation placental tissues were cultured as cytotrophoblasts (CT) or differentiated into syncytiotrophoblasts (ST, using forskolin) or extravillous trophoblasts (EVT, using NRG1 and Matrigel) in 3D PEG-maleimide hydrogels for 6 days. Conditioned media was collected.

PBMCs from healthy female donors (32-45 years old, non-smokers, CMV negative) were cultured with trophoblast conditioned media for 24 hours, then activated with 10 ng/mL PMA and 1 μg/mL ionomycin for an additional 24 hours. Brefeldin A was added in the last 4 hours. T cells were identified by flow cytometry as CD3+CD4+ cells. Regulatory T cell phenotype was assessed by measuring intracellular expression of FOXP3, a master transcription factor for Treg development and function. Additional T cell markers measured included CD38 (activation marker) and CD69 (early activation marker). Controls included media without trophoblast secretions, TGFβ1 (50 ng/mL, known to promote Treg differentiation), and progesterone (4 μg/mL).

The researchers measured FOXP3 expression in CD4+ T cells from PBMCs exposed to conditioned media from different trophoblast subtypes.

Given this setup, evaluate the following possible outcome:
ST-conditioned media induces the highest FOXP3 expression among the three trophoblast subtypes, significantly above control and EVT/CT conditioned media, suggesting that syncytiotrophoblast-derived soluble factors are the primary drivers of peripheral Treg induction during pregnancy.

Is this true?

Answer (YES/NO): NO